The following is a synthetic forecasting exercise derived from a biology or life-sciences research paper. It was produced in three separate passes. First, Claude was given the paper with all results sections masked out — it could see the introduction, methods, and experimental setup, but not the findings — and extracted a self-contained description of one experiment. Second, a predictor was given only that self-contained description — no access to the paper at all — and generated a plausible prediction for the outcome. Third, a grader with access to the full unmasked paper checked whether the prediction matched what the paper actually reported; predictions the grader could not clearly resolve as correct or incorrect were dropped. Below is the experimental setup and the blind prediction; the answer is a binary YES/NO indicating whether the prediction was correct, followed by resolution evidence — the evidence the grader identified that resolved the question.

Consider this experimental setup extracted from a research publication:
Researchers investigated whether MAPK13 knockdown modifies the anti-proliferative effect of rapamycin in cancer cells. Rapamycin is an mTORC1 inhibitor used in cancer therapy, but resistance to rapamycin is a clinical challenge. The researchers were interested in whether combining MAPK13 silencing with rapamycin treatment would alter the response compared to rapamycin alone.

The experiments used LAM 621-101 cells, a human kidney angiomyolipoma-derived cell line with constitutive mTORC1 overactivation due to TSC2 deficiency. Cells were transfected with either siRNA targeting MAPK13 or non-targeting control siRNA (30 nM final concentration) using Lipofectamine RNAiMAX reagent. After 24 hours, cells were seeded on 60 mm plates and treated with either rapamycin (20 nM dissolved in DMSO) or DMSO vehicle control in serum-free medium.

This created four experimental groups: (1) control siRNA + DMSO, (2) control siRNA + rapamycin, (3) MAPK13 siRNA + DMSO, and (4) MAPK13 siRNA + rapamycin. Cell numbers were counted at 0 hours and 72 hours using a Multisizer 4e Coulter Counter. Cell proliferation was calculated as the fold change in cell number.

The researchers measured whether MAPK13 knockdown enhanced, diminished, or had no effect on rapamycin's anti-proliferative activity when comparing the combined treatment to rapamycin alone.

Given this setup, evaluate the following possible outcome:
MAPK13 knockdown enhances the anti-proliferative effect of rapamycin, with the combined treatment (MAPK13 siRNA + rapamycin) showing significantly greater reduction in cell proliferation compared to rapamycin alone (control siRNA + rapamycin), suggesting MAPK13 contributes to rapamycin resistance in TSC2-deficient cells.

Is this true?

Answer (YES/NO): YES